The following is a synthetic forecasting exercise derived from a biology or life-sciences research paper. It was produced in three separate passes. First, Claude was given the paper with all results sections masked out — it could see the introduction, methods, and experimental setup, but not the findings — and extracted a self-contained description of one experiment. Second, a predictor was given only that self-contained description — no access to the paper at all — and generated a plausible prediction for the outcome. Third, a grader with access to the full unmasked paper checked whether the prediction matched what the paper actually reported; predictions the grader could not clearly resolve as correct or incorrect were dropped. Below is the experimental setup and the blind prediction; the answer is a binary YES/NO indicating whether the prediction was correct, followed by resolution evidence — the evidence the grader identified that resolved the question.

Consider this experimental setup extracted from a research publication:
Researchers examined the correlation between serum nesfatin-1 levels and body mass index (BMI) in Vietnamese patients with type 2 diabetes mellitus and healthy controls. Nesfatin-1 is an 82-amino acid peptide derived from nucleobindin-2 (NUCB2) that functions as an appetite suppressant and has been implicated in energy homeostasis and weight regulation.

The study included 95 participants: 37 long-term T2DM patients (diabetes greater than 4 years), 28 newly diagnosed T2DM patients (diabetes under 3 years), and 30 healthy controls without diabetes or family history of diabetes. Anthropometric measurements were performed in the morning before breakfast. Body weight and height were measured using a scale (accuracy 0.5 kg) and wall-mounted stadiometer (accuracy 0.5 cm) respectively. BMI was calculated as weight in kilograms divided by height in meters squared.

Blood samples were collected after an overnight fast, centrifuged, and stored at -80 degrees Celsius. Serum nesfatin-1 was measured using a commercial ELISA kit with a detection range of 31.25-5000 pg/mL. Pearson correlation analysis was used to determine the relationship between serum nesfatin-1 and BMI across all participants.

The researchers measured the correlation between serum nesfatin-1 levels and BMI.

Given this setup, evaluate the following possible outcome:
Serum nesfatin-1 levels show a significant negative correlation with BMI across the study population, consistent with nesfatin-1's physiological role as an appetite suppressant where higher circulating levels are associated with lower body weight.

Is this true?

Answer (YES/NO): NO